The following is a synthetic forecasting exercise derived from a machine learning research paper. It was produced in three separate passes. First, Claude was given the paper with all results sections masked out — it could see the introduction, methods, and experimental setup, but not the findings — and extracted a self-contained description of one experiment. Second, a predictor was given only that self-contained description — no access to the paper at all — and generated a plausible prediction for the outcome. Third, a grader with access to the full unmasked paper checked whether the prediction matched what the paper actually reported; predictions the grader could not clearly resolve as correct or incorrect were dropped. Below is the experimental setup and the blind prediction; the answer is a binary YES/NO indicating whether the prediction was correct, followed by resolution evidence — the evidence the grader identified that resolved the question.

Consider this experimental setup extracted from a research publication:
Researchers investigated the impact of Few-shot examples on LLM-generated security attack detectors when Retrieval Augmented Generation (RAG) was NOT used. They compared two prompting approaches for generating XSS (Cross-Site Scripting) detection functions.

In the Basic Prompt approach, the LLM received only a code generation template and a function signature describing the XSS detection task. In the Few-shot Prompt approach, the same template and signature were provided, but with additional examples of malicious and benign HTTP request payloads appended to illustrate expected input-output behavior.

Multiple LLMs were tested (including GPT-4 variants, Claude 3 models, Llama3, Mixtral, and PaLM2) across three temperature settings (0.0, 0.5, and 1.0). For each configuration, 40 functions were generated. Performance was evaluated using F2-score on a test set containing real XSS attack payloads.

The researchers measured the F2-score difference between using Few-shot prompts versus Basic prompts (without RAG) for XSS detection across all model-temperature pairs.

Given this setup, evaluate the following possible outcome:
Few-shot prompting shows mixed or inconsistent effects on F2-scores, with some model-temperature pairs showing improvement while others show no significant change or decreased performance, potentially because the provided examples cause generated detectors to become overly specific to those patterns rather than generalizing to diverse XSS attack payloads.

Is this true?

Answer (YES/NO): NO